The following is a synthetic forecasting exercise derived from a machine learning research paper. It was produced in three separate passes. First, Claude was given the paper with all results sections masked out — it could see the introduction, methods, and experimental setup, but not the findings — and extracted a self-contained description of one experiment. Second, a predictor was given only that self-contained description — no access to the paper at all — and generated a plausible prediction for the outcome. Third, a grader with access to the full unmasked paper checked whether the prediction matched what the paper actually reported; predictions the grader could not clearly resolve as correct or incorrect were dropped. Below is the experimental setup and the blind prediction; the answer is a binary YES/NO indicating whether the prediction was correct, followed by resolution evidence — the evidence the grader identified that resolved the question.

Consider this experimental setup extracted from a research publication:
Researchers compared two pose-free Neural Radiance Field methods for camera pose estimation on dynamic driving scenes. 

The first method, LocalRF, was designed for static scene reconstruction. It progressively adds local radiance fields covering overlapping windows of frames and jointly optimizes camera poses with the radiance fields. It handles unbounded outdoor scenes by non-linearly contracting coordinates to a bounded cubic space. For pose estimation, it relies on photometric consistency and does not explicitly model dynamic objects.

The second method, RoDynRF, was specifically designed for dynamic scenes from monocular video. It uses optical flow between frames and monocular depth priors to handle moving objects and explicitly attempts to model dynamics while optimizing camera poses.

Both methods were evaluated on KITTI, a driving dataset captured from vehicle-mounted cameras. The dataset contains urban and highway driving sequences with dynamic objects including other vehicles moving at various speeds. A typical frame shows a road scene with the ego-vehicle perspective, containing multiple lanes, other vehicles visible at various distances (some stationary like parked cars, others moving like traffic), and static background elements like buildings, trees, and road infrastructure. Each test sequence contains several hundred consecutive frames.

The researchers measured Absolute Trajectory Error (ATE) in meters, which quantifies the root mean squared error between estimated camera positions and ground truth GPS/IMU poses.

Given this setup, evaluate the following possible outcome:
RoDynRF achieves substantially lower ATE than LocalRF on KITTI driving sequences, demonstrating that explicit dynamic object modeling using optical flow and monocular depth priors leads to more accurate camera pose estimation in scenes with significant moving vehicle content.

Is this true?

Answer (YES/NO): NO